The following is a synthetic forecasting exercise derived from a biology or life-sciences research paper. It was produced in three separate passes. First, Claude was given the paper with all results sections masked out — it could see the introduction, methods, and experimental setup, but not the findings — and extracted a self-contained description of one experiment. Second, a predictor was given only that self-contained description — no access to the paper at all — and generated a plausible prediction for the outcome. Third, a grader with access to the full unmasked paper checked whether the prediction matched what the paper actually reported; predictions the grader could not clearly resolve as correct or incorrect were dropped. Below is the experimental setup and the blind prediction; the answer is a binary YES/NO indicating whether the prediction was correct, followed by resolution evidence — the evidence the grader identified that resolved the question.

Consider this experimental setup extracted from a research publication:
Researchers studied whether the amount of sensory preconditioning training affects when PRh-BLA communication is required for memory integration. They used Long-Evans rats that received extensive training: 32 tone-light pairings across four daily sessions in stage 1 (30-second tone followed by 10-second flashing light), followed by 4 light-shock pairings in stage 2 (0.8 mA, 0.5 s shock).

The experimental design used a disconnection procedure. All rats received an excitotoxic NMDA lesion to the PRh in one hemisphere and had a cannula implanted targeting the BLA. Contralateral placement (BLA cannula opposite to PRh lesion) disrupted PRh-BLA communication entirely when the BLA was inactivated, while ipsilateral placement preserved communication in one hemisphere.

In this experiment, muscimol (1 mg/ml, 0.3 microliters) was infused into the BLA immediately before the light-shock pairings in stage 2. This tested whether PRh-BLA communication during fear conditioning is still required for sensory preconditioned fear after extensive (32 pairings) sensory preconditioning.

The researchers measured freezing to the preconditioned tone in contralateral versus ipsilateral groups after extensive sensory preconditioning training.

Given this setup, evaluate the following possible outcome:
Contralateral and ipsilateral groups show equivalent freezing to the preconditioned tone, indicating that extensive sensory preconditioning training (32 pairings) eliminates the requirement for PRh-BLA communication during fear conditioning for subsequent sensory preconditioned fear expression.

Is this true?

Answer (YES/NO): YES